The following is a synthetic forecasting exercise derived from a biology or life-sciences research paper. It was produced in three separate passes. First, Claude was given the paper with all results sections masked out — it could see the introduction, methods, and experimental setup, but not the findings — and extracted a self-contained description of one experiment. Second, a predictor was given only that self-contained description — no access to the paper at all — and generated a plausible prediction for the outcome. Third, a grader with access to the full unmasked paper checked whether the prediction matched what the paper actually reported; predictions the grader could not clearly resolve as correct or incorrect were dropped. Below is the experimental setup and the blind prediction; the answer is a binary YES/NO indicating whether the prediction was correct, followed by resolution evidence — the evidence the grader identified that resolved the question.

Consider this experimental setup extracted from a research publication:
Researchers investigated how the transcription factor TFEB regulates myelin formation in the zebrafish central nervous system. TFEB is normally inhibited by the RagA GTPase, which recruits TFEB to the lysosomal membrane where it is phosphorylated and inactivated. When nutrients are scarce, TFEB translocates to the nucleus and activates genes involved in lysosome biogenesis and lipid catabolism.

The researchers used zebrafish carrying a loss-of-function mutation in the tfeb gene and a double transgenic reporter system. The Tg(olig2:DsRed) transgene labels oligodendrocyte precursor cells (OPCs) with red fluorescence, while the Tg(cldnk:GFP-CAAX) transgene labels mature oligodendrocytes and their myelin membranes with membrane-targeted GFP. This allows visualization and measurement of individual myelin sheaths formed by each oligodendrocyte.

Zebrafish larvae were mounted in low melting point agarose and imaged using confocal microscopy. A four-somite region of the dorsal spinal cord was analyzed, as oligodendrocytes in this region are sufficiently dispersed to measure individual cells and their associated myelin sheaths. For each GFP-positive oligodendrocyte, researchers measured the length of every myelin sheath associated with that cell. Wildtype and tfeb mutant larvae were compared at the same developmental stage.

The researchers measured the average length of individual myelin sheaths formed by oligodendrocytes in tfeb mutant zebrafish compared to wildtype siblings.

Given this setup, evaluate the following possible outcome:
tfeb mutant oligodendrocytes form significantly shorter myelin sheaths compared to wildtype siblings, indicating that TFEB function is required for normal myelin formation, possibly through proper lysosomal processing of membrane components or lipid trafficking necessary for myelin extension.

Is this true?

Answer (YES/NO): NO